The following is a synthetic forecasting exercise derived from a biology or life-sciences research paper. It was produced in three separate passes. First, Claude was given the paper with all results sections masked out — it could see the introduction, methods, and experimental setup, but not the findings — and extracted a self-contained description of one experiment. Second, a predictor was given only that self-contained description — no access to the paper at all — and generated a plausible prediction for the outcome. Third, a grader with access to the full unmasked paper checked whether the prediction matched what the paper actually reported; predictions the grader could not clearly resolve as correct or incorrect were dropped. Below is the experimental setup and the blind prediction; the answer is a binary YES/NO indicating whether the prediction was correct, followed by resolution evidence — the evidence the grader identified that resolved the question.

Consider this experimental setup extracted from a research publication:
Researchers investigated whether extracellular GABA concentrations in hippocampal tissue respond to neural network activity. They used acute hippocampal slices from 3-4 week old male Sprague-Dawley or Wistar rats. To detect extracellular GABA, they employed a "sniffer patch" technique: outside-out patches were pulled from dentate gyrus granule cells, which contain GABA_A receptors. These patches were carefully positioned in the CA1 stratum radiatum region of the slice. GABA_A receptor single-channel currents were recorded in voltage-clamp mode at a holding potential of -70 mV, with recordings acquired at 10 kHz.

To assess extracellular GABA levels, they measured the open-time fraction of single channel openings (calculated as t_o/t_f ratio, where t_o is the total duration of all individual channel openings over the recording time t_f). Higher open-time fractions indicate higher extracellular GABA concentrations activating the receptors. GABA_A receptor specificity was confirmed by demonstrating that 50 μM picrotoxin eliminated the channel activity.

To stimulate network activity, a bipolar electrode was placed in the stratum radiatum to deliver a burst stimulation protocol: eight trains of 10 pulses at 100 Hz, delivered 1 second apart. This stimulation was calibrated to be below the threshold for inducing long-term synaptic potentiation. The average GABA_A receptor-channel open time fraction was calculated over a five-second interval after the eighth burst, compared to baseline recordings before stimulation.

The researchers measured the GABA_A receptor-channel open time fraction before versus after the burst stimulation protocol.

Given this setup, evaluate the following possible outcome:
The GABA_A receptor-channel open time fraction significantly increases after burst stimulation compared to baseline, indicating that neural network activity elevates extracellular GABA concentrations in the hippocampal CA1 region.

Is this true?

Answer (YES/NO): YES